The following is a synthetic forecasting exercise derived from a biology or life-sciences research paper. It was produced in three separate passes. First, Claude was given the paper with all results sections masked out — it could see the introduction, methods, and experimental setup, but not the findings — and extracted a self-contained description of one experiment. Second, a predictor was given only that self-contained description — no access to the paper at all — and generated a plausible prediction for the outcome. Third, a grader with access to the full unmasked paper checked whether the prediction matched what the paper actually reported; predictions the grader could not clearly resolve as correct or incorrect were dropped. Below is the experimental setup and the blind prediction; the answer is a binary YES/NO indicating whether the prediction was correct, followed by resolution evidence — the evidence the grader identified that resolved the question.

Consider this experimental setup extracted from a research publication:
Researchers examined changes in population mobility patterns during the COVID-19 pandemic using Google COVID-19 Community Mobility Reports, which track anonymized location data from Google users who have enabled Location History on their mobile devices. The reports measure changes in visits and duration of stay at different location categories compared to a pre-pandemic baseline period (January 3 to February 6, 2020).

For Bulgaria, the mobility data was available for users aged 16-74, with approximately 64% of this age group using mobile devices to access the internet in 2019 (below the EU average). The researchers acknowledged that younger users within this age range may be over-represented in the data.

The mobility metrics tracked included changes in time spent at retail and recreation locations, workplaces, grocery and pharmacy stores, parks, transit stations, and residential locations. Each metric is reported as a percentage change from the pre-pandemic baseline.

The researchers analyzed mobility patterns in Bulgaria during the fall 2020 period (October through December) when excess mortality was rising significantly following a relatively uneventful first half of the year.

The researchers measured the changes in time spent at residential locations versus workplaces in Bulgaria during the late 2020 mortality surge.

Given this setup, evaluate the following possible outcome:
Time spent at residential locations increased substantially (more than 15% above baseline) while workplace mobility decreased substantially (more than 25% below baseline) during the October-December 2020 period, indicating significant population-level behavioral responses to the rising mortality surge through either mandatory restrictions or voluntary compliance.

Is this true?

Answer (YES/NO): NO